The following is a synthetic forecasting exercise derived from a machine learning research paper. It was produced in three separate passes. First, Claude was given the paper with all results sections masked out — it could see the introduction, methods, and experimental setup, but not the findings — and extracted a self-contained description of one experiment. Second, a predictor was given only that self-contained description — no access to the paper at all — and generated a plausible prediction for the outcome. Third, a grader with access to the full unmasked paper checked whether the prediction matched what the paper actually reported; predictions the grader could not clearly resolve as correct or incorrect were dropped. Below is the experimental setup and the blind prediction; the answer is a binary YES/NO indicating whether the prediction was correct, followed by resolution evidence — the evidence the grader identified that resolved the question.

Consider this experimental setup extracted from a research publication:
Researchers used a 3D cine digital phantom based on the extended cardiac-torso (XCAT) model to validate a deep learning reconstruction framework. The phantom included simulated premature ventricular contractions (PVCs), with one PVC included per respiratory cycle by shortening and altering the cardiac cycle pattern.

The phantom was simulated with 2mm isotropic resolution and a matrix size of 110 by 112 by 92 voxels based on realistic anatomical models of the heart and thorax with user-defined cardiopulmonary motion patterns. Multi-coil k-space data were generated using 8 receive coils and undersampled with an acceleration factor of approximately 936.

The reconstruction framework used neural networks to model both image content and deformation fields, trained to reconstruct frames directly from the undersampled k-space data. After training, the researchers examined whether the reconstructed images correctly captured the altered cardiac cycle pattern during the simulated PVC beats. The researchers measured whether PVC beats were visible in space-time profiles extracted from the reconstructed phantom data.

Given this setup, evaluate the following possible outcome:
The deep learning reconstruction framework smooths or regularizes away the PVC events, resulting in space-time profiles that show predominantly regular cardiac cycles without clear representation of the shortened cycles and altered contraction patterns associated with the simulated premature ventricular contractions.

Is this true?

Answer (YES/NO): NO